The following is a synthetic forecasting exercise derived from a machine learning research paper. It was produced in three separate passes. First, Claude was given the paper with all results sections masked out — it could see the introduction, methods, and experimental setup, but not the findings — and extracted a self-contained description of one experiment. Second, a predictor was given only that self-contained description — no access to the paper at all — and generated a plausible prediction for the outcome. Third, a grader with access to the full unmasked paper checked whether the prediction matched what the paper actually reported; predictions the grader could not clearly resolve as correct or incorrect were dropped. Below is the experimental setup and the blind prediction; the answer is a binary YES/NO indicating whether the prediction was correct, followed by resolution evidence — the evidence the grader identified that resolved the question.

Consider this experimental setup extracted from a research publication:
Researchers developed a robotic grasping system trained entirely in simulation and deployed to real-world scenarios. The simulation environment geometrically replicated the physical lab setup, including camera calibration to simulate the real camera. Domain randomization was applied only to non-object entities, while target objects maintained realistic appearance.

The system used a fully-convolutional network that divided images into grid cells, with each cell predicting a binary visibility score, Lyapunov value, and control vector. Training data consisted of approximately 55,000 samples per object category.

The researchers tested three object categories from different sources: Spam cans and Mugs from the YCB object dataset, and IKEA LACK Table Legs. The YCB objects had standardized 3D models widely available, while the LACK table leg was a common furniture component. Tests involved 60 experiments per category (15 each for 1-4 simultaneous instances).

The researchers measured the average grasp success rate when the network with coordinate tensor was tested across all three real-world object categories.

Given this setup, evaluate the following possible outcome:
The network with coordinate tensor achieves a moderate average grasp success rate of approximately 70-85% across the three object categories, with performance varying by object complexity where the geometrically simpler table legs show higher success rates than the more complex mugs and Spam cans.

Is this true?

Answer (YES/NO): NO